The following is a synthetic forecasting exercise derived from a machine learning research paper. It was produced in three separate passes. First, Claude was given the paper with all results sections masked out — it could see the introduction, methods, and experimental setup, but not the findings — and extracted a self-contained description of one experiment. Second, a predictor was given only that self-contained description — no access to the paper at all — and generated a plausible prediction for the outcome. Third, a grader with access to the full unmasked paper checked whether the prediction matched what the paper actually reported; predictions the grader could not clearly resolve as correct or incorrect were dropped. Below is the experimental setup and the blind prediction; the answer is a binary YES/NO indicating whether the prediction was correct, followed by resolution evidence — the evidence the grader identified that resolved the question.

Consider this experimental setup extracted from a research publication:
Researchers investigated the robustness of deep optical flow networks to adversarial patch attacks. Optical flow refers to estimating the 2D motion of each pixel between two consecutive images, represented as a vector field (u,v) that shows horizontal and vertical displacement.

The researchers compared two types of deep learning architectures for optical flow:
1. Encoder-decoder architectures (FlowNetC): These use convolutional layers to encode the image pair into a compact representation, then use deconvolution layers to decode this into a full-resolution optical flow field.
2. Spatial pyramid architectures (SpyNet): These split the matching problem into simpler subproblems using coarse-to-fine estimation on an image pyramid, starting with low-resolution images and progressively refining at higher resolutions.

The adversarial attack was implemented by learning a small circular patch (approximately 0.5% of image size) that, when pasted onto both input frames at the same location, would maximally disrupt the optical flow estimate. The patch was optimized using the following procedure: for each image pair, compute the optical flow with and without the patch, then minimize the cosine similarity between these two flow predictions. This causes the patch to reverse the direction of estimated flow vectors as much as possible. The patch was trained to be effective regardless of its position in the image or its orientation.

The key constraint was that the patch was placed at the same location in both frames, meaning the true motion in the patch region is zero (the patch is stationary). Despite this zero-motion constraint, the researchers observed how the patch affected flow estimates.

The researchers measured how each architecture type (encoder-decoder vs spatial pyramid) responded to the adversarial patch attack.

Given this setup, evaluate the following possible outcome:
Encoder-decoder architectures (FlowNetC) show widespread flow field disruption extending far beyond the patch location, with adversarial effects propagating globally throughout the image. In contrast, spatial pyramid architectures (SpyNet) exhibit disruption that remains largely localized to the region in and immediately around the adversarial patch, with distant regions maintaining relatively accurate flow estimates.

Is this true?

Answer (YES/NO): YES